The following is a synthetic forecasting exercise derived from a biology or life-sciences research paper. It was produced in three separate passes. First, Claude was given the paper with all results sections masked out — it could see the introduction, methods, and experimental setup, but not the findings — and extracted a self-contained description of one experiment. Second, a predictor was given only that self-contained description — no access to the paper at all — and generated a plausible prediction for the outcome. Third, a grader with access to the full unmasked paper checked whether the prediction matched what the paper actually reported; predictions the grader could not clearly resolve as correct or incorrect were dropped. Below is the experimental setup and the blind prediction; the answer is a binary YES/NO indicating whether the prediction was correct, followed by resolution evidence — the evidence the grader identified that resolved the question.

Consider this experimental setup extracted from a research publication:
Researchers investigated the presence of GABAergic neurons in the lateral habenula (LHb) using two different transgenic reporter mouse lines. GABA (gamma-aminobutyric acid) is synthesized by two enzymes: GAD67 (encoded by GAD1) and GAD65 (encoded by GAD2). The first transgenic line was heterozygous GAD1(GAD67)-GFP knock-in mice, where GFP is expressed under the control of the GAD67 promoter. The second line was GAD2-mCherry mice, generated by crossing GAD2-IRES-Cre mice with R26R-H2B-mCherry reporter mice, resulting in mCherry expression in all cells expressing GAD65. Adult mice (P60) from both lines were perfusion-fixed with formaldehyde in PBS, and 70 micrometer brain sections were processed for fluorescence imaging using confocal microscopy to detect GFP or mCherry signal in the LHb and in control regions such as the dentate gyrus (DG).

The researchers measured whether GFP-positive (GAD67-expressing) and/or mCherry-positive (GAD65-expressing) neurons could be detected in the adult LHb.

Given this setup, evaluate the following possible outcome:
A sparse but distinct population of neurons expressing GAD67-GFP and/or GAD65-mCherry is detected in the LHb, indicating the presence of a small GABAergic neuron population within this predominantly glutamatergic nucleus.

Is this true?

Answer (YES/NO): NO